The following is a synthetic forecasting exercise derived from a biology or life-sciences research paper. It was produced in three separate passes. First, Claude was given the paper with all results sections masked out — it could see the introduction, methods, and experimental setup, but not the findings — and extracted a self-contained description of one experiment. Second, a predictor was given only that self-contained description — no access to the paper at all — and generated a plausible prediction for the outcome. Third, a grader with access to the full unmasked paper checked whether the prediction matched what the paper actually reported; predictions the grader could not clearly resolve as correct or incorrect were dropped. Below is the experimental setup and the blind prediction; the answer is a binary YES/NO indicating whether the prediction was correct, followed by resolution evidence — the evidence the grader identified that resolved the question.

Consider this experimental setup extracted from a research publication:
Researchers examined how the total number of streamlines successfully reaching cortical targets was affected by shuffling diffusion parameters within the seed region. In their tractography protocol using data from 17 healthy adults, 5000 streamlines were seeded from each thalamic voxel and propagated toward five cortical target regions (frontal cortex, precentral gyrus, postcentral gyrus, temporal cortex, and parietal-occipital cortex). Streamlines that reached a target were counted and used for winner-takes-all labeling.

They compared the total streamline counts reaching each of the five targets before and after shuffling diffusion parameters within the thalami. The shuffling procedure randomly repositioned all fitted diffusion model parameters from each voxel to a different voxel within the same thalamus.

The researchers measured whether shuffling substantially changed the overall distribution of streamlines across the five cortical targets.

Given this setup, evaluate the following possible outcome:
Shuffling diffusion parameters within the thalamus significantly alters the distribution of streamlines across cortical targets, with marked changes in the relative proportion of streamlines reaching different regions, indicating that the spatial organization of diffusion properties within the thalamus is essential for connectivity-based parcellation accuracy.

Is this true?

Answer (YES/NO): NO